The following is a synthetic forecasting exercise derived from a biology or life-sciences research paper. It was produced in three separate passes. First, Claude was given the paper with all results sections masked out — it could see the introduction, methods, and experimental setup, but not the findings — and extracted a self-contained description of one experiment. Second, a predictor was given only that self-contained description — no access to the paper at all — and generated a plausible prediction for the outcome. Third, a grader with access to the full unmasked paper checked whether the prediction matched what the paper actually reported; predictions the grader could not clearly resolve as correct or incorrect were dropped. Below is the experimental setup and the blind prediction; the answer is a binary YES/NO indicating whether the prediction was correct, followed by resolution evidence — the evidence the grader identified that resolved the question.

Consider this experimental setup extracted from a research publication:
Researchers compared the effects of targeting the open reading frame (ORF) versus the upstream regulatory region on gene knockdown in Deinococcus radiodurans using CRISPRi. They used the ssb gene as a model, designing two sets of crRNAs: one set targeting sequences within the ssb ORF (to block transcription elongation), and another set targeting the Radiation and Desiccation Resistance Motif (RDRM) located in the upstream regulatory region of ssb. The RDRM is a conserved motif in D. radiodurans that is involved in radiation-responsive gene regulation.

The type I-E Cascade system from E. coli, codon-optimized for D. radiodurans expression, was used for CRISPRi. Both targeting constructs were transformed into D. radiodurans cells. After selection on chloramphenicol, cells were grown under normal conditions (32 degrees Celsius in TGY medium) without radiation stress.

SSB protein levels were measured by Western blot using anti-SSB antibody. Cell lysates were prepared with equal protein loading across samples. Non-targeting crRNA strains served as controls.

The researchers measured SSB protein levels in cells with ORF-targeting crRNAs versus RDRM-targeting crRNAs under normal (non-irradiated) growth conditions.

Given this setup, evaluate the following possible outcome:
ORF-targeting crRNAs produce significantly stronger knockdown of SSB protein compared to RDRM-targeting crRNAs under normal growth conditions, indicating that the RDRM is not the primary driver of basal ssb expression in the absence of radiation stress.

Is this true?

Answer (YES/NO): YES